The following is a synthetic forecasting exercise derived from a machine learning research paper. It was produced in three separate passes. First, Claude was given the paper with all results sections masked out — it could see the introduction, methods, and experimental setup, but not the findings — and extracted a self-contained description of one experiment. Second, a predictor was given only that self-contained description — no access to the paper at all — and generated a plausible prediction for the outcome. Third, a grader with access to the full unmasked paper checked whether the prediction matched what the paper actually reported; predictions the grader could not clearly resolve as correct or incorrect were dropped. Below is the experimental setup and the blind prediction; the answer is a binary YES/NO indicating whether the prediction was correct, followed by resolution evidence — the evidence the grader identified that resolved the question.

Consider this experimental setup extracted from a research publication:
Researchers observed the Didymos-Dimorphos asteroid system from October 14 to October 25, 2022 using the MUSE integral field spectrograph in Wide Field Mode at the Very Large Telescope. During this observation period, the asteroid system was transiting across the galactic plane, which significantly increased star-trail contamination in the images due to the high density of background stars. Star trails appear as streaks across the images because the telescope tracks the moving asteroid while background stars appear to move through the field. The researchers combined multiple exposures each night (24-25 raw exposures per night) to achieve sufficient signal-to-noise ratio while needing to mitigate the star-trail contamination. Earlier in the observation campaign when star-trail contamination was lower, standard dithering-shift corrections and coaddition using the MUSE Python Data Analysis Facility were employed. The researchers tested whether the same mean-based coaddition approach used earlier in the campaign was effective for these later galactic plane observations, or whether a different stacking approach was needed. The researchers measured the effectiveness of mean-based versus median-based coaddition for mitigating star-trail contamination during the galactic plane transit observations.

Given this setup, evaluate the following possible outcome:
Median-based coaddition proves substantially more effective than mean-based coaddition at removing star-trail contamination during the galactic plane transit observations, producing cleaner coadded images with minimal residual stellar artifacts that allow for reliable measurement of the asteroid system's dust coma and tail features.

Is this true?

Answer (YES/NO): YES